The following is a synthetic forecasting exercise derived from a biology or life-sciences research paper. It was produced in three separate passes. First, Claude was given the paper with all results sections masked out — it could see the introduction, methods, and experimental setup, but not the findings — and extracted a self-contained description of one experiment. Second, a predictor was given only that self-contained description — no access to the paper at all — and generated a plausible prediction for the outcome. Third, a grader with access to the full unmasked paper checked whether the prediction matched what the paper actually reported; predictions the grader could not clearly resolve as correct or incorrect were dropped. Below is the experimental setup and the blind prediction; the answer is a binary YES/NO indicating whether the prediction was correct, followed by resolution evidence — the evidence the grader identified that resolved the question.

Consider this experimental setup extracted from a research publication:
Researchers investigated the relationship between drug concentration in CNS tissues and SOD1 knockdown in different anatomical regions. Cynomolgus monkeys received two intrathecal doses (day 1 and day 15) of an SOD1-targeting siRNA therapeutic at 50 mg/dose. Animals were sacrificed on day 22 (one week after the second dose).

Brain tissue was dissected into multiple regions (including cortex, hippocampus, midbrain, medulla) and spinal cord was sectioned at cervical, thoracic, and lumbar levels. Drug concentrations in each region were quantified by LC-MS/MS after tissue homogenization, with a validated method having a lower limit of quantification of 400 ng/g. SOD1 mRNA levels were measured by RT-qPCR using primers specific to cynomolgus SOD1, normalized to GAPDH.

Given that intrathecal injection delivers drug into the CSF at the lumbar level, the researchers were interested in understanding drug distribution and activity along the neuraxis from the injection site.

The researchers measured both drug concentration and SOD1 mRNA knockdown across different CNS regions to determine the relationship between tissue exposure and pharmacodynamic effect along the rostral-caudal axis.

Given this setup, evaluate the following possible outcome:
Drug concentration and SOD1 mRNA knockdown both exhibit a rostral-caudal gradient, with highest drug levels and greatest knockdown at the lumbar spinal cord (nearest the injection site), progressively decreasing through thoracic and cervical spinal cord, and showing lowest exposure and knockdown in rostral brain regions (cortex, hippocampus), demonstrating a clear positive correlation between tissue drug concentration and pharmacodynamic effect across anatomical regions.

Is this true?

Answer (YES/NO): YES